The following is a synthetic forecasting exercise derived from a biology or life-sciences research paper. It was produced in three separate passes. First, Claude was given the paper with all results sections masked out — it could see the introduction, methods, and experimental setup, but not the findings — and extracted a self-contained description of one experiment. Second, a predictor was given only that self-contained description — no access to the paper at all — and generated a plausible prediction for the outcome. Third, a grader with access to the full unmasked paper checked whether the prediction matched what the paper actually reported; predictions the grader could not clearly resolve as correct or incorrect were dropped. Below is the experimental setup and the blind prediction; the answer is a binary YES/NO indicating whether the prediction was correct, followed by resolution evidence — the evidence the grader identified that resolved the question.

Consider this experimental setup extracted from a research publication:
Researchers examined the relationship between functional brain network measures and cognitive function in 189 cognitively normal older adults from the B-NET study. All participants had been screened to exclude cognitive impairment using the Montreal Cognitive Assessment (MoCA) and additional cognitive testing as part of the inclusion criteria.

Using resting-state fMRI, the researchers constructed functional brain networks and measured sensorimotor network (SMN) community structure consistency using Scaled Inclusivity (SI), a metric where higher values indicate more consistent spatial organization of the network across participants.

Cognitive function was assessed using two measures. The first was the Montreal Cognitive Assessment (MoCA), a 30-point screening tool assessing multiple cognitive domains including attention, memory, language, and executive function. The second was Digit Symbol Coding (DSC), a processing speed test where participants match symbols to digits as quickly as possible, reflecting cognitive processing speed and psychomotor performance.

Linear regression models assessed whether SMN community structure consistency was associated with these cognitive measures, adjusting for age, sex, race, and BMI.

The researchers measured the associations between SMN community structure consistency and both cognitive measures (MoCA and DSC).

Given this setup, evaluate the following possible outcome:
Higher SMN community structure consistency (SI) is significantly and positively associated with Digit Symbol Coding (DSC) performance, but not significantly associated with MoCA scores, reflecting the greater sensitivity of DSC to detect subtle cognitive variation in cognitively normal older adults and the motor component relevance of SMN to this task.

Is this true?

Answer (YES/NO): NO